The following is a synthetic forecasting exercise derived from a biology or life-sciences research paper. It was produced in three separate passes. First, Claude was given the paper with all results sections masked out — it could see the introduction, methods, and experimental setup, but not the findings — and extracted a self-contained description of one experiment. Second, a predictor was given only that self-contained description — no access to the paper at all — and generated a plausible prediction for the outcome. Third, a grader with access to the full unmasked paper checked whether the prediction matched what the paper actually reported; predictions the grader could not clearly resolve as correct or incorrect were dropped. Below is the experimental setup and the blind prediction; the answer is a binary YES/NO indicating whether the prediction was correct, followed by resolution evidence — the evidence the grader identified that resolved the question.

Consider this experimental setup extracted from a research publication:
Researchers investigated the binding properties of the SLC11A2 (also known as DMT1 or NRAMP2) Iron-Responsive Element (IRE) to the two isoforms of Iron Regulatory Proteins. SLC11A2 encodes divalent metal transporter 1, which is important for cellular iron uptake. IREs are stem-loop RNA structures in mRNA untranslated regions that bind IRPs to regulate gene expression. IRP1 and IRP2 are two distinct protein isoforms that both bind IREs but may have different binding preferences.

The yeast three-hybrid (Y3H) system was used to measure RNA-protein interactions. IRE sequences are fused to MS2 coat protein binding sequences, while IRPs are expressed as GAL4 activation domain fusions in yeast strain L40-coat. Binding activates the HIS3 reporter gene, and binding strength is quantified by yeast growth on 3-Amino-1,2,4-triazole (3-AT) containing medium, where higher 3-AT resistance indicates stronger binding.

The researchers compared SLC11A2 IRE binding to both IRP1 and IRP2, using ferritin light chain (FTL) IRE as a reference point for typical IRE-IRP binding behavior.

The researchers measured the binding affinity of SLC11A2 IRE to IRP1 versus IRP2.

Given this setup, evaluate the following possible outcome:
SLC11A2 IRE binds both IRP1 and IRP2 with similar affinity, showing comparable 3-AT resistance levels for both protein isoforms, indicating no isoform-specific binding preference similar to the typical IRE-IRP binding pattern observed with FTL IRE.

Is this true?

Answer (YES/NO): NO